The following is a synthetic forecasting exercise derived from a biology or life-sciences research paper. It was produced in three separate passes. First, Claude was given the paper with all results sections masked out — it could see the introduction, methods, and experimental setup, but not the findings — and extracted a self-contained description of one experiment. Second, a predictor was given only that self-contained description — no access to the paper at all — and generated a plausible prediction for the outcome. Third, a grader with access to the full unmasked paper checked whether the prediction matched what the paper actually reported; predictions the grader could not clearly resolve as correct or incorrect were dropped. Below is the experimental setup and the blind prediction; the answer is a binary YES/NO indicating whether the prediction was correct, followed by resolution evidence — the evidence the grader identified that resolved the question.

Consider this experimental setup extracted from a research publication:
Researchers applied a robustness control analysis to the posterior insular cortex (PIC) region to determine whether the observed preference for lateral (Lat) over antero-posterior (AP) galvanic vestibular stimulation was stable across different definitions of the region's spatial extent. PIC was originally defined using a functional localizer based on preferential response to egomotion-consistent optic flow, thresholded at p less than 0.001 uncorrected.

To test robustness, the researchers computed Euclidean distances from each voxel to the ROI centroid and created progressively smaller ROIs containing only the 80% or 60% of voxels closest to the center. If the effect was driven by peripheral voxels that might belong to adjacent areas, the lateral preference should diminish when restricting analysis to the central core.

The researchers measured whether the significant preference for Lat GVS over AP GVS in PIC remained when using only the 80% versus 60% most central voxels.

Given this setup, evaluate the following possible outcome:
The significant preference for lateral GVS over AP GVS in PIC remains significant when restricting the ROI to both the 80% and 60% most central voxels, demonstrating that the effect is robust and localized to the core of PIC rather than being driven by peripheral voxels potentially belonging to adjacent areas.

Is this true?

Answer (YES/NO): NO